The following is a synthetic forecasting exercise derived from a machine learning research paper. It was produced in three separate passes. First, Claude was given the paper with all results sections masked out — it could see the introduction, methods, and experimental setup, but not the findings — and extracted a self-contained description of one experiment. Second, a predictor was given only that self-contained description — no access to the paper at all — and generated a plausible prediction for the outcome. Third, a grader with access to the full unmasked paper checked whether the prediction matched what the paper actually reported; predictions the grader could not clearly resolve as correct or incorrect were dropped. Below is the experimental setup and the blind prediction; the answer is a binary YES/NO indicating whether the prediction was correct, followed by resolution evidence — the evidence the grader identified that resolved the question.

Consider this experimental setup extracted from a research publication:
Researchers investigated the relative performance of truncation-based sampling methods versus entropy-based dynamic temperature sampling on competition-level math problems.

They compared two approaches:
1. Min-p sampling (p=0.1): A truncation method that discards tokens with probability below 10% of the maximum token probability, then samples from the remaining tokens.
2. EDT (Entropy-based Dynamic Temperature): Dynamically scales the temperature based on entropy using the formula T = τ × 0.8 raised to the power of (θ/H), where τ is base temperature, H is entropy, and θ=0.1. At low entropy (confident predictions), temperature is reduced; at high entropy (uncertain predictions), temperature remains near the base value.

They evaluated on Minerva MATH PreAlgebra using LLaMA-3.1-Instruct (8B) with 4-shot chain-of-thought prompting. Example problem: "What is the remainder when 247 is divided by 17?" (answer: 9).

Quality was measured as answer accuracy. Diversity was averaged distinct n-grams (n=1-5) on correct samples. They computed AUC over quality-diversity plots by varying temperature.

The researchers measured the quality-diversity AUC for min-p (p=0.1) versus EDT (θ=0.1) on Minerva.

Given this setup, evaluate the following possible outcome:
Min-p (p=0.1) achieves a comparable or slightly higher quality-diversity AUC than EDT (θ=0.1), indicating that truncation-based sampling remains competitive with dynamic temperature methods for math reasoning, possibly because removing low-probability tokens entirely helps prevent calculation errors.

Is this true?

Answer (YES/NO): YES